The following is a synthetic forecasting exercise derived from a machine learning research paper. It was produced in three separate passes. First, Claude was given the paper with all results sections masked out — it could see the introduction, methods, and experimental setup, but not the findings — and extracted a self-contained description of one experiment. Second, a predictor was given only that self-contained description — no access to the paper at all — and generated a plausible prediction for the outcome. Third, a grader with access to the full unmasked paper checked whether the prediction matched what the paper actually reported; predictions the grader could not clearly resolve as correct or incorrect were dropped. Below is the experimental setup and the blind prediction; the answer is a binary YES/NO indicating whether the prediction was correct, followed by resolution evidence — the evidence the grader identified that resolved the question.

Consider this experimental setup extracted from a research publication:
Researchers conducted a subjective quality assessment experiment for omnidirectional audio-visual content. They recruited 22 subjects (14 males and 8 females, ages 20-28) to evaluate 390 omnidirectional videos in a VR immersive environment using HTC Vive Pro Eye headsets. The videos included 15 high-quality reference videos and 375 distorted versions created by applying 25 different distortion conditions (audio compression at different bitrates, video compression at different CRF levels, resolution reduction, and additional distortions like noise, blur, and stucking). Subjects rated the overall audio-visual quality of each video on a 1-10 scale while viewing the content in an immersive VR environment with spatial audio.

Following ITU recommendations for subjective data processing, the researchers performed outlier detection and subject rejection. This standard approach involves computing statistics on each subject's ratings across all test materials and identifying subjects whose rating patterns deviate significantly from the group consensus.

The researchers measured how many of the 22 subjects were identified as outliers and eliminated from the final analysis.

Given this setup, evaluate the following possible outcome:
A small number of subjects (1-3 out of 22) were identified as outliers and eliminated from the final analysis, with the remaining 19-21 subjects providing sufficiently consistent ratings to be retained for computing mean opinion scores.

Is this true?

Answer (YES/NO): NO